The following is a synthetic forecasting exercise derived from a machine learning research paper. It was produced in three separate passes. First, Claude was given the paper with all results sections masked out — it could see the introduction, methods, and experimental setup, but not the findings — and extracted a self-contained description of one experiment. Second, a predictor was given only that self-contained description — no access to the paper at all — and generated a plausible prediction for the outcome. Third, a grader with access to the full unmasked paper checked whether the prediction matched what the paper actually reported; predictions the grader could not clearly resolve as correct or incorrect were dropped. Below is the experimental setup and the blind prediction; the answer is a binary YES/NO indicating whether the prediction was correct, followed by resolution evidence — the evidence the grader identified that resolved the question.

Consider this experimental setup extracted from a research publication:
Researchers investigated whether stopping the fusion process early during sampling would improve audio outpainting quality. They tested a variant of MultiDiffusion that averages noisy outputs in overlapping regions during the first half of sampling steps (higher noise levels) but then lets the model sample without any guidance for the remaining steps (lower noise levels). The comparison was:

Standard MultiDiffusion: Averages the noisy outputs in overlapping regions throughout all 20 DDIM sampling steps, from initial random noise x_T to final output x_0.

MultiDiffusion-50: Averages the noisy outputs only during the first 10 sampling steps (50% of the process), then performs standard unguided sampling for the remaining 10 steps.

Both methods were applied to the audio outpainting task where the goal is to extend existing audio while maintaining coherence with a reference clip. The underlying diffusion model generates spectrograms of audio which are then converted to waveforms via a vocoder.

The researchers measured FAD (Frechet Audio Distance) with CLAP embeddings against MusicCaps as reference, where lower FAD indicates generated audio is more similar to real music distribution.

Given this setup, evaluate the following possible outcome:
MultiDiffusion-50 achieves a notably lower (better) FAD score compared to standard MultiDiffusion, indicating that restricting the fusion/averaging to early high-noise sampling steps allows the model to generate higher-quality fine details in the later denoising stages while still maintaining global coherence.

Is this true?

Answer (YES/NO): NO